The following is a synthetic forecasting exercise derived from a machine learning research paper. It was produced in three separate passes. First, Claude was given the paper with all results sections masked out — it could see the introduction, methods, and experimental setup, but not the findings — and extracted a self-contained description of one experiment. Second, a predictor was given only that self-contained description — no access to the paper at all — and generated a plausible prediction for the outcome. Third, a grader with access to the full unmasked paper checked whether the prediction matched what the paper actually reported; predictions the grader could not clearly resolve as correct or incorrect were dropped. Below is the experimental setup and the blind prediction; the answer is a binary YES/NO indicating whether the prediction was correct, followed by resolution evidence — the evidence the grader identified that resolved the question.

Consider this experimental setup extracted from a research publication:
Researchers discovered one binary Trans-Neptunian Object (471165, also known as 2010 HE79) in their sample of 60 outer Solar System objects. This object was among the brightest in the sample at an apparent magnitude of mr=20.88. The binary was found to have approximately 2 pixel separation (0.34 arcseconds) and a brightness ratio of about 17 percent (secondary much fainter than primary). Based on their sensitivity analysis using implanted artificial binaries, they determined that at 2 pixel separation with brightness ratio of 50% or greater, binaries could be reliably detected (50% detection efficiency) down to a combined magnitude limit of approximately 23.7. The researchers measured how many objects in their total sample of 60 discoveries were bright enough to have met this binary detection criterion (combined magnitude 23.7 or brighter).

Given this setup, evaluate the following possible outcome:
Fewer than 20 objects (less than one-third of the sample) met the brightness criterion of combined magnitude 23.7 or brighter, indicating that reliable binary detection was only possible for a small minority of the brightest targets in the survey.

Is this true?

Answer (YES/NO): YES